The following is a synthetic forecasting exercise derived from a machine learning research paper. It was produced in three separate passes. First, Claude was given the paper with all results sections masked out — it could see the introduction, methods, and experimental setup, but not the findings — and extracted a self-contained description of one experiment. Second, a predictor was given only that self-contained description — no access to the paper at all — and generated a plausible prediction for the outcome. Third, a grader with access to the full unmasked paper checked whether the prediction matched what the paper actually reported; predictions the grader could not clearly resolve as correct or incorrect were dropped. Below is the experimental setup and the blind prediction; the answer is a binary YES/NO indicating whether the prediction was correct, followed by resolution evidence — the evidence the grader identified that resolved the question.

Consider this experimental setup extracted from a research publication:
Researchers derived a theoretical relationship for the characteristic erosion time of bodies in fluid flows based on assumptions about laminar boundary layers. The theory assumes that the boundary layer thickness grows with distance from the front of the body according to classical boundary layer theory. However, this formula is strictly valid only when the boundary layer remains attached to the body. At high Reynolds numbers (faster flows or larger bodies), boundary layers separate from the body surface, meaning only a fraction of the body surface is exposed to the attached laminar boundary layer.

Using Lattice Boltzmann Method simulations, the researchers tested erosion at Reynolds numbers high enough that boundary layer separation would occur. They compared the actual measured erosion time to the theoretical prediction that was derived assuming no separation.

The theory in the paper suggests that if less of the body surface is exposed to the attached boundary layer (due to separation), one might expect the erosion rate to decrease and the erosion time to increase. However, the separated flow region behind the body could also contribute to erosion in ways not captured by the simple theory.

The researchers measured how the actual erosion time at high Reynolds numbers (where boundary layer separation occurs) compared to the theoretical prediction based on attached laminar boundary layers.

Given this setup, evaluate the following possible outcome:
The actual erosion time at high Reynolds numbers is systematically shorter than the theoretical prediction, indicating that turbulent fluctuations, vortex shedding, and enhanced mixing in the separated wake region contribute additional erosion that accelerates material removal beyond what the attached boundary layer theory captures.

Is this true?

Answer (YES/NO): YES